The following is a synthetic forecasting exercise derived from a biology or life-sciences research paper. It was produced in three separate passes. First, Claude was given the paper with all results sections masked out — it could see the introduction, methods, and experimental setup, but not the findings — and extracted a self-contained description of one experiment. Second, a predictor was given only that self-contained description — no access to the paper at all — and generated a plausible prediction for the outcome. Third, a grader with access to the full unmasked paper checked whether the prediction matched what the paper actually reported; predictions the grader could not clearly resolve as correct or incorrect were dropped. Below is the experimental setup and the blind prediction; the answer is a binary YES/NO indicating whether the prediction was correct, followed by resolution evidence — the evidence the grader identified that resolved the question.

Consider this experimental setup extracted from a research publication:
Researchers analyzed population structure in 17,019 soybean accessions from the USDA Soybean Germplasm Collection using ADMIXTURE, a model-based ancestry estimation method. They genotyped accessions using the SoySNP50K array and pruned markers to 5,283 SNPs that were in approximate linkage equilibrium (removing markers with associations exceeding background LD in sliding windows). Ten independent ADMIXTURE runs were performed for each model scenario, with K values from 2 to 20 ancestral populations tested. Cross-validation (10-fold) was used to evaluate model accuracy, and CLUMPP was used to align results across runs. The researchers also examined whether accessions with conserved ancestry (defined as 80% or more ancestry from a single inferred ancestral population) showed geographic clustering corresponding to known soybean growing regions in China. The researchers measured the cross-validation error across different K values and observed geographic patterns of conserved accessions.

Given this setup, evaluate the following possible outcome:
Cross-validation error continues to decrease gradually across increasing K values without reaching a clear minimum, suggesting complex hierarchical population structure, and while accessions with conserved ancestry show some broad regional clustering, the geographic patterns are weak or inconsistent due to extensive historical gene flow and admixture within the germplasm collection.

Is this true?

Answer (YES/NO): NO